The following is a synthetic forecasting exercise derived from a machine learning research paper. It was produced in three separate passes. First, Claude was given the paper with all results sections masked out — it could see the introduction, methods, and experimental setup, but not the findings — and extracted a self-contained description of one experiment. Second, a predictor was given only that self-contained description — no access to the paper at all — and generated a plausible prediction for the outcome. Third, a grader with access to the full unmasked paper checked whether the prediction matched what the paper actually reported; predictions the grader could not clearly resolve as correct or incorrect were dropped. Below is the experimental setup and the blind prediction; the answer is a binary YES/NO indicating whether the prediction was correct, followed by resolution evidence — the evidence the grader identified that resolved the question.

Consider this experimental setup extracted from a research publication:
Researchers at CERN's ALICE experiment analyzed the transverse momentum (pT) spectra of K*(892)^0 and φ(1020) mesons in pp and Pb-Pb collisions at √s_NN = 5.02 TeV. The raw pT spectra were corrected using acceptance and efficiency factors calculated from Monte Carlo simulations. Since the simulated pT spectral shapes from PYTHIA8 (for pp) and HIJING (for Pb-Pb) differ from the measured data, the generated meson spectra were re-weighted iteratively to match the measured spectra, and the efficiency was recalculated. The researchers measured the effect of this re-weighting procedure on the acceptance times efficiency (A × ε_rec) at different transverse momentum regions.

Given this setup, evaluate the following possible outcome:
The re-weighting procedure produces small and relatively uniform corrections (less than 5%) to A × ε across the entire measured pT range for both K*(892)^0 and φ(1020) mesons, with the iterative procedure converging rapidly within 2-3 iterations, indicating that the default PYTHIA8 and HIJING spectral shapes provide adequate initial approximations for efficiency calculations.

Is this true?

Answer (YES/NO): NO